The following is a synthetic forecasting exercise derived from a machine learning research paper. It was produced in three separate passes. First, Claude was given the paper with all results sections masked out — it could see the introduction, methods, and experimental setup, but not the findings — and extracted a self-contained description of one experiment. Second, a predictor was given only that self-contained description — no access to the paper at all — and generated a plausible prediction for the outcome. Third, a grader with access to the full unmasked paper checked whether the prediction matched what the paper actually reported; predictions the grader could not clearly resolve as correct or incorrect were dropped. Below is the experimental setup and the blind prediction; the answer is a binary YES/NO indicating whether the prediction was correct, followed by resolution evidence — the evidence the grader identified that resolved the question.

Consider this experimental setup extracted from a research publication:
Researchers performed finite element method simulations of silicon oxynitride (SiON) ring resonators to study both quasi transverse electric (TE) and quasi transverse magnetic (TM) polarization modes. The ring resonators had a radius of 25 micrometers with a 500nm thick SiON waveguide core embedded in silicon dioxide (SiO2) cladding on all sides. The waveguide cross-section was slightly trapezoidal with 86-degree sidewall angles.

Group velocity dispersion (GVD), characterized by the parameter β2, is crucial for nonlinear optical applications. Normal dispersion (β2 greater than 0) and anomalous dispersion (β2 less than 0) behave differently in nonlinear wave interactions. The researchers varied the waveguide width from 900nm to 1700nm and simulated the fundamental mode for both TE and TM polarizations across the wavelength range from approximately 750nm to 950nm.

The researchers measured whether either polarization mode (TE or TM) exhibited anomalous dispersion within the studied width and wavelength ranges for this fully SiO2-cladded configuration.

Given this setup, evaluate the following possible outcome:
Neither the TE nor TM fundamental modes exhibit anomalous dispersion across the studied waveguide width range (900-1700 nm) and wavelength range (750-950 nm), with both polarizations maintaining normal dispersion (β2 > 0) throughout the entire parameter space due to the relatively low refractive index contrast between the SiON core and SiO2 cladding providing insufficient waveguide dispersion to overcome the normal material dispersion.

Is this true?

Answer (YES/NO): YES